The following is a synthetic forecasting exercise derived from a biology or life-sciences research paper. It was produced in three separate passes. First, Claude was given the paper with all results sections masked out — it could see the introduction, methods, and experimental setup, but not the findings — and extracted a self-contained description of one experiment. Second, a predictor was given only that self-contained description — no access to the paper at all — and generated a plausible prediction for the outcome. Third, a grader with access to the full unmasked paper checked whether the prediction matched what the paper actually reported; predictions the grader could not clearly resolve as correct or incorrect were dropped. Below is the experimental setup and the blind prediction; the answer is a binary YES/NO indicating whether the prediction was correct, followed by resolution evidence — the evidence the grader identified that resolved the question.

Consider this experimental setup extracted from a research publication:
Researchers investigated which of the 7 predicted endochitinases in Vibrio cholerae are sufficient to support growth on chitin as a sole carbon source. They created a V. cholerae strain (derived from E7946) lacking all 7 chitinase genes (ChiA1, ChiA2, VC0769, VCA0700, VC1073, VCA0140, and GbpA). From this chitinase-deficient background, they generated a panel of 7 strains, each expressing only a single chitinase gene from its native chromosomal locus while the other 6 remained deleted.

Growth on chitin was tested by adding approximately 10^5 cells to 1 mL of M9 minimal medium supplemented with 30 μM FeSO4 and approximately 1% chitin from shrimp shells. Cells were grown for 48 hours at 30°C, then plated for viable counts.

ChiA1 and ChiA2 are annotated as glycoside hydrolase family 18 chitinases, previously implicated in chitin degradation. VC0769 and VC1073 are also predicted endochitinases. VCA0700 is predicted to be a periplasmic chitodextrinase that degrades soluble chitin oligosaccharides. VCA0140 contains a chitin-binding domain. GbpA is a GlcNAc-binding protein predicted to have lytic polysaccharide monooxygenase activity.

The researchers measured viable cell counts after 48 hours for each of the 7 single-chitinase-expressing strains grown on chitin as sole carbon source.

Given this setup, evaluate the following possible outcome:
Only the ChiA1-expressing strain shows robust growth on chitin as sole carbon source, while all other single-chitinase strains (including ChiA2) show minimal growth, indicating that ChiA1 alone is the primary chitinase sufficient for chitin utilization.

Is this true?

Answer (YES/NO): NO